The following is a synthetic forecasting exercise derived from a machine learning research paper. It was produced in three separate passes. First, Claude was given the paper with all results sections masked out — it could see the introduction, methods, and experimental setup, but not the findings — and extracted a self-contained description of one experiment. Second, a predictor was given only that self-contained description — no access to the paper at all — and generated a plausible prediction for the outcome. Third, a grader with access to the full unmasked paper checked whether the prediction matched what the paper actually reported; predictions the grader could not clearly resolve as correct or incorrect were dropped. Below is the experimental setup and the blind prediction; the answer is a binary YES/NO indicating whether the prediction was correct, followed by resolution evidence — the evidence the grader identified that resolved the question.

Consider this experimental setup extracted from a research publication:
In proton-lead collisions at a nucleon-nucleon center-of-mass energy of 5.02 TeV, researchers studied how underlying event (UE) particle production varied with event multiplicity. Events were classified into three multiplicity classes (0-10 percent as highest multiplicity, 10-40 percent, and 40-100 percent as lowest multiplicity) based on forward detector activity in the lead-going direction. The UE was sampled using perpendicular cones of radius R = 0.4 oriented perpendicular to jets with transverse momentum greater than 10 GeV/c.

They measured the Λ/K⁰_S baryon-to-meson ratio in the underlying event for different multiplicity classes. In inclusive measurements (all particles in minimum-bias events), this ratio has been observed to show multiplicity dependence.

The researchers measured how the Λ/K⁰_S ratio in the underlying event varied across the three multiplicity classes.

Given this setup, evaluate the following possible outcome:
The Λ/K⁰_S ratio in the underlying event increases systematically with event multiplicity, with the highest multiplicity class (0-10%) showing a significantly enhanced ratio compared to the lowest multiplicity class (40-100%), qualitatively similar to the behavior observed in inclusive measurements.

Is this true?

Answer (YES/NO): YES